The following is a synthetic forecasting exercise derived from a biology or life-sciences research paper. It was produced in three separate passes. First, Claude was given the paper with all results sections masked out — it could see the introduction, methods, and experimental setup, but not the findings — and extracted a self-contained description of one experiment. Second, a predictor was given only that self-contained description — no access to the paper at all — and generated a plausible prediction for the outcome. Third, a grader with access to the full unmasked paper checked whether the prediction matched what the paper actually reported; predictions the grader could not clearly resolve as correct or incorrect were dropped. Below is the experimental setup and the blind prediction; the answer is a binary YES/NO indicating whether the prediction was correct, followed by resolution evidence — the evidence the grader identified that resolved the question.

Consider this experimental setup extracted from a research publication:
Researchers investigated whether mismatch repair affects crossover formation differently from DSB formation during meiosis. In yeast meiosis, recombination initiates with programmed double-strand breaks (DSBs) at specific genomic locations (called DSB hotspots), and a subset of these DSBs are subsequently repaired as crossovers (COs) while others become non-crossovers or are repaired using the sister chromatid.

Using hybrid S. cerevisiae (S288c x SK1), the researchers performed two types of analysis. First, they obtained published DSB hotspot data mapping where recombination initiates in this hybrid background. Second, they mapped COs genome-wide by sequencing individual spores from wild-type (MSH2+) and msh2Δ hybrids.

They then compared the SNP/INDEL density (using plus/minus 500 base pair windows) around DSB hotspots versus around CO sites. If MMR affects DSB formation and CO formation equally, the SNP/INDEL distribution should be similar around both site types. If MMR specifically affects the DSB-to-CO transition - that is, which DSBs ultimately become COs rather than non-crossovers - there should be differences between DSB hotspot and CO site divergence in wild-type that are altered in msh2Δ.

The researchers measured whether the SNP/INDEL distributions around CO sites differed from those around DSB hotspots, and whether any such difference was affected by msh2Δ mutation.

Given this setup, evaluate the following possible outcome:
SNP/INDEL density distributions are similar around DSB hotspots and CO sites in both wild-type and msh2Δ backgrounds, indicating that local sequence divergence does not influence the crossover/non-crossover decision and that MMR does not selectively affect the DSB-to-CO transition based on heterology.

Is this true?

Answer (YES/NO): NO